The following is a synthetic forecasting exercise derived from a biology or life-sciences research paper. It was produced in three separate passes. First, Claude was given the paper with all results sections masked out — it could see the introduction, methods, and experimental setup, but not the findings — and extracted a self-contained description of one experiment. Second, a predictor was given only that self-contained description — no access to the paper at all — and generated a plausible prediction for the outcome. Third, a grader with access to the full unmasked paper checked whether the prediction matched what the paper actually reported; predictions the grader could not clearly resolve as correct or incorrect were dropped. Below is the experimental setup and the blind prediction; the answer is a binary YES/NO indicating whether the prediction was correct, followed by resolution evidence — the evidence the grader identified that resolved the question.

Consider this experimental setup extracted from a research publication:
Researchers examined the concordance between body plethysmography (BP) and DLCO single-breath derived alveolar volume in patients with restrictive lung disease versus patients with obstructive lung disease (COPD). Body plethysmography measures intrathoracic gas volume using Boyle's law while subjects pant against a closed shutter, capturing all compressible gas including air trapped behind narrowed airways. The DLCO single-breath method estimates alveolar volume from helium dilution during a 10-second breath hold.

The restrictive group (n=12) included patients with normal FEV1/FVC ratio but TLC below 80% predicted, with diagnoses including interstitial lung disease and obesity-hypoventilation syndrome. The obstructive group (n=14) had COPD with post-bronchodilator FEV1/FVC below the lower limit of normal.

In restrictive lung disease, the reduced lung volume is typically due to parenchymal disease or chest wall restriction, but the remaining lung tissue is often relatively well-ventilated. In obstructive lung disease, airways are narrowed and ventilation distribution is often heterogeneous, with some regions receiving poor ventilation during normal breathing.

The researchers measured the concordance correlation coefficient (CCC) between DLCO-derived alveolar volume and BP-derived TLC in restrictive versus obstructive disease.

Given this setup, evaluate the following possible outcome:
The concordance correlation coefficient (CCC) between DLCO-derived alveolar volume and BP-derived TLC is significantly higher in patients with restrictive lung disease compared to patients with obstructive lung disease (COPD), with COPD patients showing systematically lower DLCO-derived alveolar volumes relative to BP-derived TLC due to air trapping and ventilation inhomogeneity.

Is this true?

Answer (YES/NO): YES